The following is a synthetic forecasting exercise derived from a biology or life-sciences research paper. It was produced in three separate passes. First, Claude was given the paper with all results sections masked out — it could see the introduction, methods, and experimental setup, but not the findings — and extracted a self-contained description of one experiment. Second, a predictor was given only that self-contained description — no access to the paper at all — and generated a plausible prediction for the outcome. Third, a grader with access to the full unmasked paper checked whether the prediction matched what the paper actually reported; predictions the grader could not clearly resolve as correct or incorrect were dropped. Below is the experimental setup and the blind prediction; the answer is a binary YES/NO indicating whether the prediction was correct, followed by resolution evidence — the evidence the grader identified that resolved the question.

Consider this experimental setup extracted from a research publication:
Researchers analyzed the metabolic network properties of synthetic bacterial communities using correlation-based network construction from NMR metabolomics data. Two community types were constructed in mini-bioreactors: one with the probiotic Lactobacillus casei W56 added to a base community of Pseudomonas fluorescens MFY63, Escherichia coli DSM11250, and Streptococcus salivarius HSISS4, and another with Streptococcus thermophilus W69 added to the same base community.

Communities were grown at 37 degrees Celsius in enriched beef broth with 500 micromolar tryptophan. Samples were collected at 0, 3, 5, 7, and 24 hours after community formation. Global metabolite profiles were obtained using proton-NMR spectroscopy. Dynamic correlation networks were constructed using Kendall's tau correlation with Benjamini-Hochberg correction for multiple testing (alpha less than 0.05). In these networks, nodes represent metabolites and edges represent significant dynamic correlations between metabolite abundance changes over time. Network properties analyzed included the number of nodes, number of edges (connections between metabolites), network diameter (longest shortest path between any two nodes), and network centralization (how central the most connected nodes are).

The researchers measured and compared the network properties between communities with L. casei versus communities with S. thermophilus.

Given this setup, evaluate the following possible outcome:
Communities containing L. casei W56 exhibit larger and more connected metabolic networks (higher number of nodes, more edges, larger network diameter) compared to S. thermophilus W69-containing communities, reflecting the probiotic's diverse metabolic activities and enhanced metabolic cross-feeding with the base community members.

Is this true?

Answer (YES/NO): NO